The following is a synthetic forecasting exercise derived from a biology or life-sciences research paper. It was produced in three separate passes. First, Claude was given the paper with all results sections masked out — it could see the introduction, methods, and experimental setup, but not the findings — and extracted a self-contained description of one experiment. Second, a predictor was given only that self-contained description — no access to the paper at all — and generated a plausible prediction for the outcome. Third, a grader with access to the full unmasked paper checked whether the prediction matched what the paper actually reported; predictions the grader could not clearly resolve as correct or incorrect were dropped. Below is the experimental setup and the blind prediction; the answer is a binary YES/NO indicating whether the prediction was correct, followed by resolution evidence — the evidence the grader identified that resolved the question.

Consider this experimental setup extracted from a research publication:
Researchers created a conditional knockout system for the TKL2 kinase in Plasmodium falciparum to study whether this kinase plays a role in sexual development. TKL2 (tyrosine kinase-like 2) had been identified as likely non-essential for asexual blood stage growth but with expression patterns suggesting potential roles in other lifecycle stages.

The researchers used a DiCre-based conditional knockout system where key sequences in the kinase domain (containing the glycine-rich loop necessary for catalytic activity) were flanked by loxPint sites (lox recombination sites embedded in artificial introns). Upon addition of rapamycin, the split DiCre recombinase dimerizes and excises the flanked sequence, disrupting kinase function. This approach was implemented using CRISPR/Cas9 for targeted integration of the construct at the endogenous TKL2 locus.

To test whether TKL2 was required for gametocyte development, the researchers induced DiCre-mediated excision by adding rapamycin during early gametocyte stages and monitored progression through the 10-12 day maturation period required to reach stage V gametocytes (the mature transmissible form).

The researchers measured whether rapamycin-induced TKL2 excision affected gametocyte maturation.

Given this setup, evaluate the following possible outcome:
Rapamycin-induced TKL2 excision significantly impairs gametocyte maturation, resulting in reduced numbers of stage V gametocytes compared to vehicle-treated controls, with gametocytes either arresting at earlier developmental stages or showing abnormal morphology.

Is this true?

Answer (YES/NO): NO